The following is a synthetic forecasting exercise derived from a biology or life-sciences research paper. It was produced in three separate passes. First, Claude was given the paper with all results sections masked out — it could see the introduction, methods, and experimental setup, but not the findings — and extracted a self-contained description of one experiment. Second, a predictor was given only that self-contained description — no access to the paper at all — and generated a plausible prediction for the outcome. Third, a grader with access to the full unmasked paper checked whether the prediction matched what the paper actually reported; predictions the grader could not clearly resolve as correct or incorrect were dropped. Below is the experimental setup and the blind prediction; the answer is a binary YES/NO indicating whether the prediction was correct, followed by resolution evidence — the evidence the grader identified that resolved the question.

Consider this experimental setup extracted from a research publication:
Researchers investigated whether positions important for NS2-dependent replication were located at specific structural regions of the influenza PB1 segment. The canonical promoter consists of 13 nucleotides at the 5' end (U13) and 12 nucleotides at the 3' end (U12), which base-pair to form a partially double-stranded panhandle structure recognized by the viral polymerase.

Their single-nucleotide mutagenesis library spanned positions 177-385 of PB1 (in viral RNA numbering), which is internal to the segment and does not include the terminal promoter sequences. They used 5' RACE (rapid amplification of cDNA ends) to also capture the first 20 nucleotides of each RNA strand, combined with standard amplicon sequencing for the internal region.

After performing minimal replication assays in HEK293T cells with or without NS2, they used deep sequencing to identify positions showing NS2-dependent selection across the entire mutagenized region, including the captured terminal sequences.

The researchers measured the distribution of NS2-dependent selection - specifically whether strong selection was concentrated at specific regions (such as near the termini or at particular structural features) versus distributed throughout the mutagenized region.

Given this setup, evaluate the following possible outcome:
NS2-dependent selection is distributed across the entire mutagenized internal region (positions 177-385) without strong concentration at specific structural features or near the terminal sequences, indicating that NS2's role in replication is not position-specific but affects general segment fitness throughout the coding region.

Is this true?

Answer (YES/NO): NO